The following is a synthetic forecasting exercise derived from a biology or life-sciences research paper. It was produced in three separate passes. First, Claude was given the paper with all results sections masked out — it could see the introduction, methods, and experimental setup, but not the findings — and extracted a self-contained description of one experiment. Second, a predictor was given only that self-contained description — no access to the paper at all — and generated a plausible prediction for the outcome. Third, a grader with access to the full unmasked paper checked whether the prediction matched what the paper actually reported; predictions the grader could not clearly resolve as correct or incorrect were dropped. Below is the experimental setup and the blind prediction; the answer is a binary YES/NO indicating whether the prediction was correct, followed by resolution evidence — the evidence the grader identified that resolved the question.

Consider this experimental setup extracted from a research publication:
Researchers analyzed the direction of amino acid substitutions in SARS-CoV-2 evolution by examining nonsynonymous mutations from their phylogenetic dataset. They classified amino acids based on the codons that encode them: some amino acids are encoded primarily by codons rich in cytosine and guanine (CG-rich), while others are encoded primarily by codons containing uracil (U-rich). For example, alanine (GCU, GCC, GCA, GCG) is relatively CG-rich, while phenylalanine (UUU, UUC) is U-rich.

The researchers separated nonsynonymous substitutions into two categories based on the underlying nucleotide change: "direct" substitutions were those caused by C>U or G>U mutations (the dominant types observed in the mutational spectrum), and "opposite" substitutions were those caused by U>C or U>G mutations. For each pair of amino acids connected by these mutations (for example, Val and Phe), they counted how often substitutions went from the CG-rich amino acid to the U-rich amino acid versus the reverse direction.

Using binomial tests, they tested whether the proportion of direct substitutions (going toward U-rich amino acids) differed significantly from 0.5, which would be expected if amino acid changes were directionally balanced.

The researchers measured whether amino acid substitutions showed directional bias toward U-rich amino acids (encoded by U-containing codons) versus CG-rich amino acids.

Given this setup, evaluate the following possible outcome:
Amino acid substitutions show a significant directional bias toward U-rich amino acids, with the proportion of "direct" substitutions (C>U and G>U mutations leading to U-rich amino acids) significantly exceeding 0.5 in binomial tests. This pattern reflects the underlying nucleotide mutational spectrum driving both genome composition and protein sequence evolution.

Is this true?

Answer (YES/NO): YES